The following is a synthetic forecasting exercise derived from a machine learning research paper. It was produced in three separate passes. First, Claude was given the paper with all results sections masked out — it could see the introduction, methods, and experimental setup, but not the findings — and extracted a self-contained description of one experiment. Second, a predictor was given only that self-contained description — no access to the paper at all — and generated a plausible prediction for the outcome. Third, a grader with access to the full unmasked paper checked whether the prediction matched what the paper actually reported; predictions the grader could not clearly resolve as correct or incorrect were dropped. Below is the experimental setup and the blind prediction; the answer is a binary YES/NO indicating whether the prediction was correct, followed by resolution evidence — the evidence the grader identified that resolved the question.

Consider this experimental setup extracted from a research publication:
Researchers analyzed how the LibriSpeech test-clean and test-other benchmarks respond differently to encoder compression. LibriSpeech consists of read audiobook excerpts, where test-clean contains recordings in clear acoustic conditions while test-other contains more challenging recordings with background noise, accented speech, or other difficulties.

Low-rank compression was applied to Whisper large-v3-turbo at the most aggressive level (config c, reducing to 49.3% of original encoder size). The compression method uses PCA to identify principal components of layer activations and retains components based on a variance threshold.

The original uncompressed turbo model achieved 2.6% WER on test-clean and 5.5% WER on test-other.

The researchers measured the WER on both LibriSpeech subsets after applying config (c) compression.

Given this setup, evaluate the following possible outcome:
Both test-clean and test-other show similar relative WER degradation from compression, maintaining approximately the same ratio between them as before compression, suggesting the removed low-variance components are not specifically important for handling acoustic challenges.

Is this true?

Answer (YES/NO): NO